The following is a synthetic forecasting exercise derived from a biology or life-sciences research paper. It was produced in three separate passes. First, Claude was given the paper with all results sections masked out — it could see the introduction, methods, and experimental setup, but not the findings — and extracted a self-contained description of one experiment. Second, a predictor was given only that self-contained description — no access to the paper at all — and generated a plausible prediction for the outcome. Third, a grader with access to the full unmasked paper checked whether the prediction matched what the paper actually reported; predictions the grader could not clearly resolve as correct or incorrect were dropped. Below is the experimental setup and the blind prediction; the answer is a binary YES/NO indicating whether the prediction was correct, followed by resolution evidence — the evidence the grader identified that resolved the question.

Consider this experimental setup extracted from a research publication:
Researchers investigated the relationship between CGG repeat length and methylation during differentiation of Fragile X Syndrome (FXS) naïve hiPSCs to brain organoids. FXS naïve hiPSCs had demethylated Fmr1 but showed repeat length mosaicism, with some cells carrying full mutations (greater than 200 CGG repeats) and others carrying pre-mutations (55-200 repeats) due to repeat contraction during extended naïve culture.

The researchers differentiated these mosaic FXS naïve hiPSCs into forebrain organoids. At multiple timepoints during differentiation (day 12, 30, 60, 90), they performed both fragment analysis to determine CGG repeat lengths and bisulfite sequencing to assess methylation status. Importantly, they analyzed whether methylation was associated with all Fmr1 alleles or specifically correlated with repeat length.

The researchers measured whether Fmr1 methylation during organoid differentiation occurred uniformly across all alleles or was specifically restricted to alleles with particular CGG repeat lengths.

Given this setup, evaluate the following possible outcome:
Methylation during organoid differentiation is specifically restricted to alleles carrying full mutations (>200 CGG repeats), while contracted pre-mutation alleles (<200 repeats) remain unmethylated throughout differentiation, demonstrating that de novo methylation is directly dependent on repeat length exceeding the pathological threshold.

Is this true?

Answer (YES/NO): NO